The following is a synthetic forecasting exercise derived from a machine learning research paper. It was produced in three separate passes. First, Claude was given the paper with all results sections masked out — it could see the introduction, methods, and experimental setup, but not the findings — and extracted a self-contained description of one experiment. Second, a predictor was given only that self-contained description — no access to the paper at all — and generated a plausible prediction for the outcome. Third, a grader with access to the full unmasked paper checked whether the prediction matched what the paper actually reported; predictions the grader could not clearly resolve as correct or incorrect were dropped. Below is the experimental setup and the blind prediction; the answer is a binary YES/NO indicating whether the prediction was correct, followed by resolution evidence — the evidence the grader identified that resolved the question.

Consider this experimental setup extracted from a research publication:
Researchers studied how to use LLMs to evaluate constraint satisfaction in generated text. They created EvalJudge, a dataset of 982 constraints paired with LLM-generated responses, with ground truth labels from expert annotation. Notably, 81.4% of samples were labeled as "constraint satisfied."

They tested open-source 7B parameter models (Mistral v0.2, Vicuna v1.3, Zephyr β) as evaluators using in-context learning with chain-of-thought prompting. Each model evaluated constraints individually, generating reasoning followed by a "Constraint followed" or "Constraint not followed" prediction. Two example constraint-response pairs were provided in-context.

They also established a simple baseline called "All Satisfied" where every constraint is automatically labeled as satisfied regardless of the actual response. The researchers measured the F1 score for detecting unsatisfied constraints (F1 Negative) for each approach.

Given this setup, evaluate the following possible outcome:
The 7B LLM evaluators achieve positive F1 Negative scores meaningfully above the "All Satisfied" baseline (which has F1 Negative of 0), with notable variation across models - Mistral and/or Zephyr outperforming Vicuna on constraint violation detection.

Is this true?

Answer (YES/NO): NO